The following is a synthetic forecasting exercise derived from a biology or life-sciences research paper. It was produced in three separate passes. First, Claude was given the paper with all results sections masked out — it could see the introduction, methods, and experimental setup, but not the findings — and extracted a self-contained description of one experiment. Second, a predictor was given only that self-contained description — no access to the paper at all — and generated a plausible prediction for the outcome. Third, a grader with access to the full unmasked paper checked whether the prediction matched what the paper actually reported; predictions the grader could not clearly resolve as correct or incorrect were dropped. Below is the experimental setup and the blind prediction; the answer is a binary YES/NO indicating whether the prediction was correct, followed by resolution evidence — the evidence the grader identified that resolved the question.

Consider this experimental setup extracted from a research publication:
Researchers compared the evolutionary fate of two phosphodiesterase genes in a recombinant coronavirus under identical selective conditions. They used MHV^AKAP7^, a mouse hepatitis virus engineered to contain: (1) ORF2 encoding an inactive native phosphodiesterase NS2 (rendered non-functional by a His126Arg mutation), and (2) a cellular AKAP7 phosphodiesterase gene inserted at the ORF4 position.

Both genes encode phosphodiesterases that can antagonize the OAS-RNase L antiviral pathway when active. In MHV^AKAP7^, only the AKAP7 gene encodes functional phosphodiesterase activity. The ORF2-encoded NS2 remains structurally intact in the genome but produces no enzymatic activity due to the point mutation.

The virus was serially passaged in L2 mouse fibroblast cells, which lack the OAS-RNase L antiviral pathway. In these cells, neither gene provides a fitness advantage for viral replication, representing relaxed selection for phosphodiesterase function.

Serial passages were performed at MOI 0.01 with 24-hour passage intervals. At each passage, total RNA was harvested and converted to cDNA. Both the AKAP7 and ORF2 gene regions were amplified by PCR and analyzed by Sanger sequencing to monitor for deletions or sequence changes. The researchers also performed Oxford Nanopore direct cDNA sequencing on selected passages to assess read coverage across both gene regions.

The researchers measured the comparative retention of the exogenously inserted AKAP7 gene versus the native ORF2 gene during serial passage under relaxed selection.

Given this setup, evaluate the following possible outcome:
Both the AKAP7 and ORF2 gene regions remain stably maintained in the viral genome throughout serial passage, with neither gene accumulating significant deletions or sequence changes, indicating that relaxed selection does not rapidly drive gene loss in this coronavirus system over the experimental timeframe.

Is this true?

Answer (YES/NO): NO